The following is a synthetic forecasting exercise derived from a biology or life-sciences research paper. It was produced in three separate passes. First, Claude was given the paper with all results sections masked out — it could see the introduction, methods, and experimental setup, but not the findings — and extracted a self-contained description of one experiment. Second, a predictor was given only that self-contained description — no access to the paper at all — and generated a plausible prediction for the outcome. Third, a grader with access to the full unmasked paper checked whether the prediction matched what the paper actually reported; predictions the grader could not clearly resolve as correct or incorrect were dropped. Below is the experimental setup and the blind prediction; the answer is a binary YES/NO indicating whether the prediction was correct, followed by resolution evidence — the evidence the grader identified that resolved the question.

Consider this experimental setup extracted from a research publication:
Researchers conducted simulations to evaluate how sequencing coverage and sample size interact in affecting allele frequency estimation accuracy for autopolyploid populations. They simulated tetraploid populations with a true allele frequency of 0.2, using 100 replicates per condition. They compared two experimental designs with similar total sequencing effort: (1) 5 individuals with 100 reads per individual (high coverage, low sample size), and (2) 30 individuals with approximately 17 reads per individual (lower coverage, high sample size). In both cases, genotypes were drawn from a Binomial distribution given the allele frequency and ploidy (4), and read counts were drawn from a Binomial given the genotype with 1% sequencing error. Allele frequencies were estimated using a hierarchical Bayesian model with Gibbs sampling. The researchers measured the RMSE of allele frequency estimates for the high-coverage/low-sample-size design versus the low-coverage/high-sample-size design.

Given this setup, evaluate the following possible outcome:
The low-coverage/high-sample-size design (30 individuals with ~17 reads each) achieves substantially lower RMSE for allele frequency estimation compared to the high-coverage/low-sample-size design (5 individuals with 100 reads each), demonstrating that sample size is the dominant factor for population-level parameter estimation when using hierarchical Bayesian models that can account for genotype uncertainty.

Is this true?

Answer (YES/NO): YES